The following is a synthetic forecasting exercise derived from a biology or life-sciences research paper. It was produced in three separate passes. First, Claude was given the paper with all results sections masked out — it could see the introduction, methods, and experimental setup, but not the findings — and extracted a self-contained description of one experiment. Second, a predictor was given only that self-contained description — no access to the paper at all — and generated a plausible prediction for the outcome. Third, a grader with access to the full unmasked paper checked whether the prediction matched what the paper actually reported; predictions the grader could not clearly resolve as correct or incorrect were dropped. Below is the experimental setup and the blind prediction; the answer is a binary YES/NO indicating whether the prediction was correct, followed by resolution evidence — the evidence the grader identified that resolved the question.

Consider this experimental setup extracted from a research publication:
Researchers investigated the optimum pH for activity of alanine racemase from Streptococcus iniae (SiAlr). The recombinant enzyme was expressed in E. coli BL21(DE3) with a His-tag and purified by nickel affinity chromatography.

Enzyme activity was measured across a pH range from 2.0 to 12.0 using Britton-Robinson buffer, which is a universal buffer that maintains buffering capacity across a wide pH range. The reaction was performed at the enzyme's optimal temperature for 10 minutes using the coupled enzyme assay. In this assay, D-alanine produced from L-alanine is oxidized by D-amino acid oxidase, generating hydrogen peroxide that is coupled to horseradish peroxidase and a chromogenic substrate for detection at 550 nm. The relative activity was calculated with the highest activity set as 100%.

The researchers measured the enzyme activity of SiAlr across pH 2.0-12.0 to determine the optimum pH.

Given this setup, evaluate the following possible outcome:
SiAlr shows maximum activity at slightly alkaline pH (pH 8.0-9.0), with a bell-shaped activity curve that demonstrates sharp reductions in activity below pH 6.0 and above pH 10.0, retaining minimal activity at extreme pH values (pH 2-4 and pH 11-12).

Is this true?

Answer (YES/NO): NO